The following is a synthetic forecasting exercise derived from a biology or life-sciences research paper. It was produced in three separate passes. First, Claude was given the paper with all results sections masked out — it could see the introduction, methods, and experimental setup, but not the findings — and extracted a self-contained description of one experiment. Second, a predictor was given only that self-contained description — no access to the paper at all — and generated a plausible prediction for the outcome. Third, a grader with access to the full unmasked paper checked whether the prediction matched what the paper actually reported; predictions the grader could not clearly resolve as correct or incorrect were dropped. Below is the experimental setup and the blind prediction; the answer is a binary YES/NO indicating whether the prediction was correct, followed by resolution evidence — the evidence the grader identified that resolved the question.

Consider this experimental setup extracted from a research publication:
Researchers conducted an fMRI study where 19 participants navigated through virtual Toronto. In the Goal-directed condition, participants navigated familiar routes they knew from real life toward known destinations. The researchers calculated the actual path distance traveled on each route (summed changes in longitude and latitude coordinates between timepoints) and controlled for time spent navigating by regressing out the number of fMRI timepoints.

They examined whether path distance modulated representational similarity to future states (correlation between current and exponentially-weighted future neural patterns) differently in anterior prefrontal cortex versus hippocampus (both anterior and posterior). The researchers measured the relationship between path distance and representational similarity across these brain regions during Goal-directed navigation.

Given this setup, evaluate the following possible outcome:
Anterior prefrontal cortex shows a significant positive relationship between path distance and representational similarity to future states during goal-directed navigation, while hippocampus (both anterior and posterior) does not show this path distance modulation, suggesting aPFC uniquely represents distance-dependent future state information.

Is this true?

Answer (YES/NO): NO